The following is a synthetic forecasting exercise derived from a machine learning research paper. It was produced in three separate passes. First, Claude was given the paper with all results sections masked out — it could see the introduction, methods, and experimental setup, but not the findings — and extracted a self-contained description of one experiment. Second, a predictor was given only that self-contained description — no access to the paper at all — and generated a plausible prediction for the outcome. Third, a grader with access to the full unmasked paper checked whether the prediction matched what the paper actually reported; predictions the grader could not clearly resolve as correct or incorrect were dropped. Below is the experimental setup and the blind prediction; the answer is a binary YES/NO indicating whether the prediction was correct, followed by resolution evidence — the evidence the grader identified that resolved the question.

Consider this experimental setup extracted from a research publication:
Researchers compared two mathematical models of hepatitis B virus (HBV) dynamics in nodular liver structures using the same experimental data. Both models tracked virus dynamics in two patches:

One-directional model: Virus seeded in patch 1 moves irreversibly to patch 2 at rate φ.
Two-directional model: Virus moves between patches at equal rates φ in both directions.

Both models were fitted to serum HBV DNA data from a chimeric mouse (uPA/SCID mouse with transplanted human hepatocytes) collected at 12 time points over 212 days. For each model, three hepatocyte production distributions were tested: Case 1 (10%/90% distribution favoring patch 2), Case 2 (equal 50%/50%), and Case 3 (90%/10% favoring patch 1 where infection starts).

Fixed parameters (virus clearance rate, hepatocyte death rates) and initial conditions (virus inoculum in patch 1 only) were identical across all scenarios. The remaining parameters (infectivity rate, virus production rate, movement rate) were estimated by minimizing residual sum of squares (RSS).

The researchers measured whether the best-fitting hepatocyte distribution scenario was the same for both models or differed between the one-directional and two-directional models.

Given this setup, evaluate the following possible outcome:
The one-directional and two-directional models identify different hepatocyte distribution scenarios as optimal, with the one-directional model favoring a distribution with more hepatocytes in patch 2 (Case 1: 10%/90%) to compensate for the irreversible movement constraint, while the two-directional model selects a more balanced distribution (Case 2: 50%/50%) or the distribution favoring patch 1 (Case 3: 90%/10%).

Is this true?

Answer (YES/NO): NO